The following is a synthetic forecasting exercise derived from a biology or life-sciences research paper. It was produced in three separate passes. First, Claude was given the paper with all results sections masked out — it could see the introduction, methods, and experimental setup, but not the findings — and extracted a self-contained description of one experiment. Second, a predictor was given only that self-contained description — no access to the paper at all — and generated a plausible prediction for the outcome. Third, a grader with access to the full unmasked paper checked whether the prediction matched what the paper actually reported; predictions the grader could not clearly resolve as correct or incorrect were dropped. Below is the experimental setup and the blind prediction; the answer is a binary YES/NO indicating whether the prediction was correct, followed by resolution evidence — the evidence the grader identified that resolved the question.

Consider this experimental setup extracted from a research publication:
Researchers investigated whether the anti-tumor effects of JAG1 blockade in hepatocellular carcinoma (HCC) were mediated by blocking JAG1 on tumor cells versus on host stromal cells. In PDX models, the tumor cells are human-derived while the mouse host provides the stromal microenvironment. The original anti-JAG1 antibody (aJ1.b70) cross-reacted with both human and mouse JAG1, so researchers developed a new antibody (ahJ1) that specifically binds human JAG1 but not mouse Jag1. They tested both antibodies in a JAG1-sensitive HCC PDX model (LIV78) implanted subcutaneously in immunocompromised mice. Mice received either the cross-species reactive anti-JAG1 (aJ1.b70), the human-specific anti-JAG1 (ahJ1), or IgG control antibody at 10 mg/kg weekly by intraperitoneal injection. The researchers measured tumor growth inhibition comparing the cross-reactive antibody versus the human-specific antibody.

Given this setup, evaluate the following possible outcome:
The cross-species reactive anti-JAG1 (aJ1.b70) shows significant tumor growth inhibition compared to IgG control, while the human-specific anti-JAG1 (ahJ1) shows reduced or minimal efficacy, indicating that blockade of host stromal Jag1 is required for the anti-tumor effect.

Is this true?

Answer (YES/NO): NO